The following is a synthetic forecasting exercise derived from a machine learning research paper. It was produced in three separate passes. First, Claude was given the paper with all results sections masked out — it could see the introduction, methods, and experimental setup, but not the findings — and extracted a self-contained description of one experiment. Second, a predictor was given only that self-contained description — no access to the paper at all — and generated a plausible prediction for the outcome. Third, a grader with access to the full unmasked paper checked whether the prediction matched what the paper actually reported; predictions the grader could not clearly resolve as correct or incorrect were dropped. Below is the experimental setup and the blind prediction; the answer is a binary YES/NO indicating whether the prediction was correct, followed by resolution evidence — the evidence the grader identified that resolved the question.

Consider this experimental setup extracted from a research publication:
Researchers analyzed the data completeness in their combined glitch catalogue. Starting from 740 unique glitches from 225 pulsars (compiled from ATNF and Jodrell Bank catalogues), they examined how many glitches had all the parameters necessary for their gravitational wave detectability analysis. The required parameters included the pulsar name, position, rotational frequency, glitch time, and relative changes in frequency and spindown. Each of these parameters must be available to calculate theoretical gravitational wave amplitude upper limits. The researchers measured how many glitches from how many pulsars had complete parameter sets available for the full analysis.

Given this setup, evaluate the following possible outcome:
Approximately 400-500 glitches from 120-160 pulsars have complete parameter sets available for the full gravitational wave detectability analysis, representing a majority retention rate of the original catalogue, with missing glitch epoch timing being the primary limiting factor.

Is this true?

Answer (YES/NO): NO